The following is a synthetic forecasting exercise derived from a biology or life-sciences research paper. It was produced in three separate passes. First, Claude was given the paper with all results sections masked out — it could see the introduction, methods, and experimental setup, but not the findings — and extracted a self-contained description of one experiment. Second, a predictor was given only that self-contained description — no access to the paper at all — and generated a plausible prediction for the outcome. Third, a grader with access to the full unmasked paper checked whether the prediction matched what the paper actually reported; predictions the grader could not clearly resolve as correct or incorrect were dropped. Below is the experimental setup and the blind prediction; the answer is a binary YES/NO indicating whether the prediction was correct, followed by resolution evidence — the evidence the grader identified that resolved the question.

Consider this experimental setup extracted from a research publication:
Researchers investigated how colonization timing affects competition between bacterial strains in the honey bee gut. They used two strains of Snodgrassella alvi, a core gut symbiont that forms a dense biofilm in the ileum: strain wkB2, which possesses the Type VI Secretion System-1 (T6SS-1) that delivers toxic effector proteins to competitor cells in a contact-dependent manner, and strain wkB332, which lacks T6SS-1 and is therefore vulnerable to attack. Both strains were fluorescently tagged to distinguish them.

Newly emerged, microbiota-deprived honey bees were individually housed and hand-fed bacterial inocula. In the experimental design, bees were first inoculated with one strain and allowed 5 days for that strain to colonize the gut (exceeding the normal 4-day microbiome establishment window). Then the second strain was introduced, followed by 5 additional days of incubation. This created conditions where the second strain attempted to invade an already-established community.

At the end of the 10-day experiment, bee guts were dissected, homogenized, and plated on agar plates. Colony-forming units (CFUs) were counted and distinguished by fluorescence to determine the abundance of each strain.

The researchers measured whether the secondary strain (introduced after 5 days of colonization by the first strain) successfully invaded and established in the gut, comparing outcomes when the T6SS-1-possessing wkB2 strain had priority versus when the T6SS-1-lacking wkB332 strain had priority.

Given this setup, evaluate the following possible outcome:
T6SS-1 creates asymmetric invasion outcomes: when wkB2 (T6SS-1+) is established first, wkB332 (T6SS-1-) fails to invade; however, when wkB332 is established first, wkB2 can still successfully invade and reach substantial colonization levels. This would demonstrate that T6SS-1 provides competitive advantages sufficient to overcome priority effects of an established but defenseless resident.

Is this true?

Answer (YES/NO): NO